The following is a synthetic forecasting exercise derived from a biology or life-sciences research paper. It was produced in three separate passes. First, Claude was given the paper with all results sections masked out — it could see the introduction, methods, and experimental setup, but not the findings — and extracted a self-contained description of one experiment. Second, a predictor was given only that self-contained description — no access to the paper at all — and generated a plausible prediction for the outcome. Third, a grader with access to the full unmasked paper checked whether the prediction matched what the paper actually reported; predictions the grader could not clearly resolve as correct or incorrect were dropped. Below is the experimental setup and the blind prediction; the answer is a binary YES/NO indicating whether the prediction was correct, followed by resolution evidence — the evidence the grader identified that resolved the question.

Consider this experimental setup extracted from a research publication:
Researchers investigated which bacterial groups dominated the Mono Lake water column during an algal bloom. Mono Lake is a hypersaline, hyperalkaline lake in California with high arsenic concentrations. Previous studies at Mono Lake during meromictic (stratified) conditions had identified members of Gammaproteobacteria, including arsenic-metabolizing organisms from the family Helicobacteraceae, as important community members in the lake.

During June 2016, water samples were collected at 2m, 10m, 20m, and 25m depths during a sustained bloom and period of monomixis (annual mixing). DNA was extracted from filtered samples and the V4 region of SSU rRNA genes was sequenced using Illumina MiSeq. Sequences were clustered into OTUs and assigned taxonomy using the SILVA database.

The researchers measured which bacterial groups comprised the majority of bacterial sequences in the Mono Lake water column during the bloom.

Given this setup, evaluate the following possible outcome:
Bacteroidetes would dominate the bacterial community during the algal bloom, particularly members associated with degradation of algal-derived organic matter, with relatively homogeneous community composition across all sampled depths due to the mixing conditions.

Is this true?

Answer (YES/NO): NO